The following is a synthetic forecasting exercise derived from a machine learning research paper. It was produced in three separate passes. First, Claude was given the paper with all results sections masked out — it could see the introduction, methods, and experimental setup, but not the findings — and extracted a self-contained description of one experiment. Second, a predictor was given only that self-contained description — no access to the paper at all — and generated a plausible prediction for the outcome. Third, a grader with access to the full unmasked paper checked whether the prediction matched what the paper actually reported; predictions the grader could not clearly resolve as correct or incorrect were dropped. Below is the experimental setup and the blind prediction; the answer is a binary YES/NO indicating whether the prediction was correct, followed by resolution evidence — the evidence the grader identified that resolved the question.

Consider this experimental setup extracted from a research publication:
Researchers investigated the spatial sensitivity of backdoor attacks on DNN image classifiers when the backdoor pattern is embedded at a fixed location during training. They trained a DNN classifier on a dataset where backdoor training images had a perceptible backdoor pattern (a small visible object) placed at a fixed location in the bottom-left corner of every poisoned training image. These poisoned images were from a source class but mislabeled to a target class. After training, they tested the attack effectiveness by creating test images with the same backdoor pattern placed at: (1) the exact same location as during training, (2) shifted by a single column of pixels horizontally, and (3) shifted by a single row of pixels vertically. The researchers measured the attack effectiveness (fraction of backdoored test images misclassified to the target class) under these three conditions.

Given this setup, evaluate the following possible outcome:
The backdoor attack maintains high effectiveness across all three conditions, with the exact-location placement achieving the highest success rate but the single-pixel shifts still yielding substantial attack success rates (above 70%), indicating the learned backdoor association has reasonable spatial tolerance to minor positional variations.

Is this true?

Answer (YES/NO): NO